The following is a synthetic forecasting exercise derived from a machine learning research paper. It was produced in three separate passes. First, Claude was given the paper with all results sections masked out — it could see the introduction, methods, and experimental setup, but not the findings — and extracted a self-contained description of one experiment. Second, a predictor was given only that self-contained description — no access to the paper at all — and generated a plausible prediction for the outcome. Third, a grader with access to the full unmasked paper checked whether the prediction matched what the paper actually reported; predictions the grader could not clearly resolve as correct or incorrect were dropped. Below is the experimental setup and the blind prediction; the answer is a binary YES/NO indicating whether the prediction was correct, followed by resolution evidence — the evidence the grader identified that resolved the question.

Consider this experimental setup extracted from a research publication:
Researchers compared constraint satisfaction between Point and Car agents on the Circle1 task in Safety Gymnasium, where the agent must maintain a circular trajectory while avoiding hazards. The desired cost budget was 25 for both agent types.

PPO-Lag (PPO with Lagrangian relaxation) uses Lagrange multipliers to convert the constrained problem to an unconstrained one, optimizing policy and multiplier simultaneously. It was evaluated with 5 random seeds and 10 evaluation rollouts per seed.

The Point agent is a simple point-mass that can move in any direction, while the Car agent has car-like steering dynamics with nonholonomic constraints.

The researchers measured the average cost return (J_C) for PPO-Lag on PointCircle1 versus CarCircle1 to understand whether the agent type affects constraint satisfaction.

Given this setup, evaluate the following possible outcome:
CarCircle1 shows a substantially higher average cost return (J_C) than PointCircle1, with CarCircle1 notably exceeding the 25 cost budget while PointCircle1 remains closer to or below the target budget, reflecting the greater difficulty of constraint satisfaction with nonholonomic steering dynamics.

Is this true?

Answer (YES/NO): NO